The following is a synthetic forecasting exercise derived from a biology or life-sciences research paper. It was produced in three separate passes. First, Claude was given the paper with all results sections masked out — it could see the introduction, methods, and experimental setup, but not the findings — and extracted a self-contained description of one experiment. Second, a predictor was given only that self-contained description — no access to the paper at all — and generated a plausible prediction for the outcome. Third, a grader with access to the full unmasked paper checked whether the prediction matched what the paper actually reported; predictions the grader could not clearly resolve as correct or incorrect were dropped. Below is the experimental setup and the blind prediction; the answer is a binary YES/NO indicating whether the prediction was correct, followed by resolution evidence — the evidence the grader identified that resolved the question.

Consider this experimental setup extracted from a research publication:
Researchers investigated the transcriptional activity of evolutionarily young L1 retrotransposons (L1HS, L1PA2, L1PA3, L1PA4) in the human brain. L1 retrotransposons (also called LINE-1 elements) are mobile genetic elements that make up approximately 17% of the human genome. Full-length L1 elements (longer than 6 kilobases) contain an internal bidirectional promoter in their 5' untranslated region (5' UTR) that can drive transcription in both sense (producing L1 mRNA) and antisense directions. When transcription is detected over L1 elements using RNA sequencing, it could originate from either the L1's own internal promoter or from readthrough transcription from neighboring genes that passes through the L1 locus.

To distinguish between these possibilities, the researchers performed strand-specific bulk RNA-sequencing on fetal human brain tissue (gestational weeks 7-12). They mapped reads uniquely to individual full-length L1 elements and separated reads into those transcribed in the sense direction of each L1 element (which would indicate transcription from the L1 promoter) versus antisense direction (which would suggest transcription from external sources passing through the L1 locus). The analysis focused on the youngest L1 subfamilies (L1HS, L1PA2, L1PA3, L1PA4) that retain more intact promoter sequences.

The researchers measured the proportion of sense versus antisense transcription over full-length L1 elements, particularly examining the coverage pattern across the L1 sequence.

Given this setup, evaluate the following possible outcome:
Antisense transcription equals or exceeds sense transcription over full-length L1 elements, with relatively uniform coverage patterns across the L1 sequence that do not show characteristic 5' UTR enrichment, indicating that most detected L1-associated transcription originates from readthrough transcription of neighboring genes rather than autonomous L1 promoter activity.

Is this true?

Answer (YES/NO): NO